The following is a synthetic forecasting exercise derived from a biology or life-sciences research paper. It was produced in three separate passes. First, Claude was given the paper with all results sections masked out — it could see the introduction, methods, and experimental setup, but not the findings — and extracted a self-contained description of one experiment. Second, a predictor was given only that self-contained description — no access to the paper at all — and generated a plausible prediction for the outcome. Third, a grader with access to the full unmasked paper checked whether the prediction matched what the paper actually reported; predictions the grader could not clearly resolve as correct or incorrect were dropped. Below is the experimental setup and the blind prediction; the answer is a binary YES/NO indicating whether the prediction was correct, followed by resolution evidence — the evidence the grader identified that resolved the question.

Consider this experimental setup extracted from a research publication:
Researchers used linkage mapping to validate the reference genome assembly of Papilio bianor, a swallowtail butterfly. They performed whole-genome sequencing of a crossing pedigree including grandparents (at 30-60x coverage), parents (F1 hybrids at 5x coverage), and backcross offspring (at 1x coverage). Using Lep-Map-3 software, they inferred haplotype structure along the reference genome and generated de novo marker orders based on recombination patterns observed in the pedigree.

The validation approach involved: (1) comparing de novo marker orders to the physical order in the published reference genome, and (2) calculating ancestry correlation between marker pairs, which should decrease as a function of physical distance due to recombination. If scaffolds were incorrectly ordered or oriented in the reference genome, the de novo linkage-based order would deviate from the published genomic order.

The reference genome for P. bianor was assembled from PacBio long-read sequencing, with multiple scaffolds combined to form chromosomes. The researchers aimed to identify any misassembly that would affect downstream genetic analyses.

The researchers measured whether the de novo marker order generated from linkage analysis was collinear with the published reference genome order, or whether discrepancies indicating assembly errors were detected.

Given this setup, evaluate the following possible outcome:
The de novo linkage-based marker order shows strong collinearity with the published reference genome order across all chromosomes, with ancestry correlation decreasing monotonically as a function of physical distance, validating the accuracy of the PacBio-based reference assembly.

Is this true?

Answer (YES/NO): NO